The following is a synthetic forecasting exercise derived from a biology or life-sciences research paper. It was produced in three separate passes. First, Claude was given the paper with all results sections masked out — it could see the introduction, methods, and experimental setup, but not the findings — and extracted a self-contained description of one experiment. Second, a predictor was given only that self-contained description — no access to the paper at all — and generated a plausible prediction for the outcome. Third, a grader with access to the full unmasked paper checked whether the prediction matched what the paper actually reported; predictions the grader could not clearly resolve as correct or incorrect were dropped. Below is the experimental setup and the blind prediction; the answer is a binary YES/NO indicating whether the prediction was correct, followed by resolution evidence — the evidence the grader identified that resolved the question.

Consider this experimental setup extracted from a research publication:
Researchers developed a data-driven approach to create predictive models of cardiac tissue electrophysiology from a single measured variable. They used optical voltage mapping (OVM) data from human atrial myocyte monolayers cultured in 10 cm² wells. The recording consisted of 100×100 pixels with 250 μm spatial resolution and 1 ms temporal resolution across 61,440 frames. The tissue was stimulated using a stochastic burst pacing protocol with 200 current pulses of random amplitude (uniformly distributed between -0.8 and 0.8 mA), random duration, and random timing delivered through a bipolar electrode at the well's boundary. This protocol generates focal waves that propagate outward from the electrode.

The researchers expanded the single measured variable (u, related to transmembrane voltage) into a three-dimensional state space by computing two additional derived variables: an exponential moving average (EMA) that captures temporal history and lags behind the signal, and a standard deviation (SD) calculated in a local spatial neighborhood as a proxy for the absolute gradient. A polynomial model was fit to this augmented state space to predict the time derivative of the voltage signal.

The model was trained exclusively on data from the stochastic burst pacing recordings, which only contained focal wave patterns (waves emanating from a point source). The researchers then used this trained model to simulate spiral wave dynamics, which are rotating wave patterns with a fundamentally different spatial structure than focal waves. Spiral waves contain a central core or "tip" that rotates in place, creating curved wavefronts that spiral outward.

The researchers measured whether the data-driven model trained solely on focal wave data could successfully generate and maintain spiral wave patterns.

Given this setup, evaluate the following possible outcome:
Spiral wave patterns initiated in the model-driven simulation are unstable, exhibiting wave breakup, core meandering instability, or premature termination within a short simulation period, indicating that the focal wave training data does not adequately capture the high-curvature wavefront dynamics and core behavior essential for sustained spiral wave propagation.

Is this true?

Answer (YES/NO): NO